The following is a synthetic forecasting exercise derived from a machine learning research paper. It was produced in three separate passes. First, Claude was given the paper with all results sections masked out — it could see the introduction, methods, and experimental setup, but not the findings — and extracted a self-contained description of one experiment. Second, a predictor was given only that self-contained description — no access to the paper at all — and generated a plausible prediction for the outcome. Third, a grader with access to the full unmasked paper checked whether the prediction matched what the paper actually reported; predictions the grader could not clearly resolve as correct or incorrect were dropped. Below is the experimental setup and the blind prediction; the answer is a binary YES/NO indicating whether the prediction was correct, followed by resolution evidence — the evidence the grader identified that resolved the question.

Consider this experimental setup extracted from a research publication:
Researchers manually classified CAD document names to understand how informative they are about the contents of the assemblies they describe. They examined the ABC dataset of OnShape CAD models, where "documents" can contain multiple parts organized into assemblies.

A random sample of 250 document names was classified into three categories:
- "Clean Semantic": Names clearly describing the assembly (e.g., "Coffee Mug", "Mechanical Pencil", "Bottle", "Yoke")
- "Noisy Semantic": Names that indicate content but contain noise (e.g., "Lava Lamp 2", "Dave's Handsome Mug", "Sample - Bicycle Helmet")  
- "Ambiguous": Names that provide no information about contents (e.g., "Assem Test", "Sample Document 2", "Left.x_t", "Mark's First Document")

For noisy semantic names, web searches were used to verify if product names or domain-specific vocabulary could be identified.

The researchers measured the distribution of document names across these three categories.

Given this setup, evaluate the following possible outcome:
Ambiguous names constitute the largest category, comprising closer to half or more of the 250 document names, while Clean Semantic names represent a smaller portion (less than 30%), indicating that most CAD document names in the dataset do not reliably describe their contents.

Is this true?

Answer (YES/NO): NO